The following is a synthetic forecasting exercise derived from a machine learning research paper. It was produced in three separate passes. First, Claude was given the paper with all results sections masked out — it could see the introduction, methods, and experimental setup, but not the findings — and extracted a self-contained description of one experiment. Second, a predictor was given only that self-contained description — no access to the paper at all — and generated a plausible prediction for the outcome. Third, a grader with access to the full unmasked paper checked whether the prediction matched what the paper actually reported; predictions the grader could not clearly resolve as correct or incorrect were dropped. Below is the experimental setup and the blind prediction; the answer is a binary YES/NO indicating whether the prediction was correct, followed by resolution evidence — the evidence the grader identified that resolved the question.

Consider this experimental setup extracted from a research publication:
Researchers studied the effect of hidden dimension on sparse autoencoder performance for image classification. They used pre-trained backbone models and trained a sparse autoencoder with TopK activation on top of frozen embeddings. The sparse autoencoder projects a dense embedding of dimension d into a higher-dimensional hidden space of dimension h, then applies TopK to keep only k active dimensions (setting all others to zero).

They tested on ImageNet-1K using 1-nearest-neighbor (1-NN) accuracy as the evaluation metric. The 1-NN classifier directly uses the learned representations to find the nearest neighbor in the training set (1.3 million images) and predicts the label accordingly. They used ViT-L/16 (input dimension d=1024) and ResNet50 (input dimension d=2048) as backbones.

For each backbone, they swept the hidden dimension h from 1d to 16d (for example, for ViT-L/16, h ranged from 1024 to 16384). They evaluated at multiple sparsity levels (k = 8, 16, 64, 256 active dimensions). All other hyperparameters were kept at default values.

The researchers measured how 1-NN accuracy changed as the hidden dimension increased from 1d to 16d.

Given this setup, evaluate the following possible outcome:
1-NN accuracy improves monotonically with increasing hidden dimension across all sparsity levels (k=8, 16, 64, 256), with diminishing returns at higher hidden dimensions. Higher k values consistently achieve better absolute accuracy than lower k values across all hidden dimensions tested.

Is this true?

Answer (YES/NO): NO